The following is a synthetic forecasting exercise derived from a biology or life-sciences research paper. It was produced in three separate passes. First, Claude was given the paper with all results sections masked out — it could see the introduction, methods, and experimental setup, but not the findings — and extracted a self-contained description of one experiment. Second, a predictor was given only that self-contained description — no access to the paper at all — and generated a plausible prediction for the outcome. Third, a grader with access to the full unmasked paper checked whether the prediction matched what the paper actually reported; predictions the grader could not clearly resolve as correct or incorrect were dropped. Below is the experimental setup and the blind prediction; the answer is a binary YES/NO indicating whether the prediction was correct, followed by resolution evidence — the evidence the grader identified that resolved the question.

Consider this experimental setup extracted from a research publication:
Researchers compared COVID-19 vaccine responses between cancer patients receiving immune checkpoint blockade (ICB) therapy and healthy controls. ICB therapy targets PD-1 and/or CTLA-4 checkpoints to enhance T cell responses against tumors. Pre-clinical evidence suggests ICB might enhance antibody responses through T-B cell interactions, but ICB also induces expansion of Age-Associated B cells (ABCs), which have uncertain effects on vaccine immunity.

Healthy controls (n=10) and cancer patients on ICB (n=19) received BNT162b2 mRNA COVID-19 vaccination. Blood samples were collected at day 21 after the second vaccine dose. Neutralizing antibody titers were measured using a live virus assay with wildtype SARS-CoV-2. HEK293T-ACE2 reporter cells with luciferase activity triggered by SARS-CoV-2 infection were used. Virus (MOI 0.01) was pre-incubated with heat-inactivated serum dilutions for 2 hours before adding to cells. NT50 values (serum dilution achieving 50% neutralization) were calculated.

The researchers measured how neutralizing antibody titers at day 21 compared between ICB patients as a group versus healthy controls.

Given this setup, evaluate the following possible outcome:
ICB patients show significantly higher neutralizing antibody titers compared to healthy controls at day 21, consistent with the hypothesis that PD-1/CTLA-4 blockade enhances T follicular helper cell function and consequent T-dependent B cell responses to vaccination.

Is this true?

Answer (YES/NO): NO